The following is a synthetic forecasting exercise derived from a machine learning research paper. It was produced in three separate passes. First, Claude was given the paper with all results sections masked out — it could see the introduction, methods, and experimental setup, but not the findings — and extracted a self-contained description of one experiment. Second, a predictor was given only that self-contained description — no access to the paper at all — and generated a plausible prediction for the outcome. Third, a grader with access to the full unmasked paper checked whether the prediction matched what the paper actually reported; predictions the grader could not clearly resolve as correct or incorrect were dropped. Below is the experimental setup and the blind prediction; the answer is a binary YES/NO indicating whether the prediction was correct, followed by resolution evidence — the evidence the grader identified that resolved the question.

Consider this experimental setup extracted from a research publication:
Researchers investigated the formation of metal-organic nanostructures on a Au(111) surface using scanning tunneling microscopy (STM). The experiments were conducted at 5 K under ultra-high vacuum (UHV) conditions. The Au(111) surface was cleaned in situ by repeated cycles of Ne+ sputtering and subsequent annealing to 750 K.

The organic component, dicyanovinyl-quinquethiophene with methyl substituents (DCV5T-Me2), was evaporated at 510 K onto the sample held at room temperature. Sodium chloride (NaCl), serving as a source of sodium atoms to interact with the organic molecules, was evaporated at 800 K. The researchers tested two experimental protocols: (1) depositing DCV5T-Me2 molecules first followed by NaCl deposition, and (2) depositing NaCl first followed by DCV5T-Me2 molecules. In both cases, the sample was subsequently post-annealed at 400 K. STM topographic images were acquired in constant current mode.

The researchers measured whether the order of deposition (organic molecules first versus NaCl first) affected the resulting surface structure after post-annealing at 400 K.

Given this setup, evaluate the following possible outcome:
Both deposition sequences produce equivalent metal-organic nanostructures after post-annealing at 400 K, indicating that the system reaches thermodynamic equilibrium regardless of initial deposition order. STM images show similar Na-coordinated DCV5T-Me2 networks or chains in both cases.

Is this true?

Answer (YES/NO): YES